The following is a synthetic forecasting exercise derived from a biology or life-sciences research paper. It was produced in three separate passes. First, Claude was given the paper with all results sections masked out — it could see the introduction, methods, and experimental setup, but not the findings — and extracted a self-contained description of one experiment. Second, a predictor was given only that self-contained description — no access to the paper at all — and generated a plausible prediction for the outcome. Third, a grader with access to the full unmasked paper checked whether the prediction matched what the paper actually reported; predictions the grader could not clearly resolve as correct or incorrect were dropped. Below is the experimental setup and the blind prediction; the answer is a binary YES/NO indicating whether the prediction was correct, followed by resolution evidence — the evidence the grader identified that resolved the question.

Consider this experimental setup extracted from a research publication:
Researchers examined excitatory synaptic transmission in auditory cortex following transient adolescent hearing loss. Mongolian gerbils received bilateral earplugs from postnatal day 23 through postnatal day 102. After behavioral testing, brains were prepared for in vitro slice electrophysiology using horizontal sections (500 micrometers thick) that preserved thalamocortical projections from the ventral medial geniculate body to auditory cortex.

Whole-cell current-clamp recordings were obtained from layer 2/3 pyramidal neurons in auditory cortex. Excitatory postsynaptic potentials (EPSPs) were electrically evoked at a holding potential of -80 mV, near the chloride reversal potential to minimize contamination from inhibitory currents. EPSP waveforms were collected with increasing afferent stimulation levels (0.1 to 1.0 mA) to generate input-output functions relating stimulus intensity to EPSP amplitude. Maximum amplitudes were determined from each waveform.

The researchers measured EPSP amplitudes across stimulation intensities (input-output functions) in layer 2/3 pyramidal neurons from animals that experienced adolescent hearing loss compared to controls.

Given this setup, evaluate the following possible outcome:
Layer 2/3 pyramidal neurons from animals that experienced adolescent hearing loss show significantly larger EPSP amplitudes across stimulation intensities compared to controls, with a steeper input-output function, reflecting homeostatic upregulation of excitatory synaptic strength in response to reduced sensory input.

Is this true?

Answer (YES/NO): NO